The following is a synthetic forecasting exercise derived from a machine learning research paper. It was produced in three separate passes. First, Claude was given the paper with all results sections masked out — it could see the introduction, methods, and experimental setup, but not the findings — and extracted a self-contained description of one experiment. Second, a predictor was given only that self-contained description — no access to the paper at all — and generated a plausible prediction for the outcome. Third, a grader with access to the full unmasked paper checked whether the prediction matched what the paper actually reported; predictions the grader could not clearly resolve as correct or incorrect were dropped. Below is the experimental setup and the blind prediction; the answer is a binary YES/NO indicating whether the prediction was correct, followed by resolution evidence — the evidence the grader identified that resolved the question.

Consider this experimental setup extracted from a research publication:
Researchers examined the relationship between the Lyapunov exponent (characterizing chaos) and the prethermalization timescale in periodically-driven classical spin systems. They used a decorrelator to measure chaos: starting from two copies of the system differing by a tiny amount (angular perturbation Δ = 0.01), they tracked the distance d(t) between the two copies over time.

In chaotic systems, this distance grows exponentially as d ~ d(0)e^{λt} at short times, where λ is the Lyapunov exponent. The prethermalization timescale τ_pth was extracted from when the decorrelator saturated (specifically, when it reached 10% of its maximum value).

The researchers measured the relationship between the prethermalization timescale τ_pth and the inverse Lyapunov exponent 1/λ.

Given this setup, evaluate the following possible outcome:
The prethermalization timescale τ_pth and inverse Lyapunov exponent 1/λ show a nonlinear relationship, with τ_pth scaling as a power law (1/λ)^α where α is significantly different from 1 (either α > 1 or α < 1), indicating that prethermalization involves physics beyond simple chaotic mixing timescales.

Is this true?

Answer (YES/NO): NO